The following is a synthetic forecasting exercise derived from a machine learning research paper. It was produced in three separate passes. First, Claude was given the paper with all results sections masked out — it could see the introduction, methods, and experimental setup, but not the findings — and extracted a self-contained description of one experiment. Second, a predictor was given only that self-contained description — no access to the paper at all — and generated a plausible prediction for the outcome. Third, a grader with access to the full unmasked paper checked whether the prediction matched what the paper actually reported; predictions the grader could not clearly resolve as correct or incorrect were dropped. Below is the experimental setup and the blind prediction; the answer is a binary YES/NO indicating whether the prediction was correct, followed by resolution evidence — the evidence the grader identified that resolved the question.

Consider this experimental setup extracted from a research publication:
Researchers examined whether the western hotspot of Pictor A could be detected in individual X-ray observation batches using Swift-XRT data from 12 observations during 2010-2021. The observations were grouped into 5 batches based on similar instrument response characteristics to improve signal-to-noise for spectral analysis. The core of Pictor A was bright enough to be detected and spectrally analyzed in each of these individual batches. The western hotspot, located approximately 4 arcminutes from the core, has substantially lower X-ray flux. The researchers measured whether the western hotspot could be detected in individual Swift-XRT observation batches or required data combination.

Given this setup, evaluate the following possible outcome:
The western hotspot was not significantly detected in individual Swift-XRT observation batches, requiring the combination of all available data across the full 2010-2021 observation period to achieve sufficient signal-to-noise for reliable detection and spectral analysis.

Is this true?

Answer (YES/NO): NO